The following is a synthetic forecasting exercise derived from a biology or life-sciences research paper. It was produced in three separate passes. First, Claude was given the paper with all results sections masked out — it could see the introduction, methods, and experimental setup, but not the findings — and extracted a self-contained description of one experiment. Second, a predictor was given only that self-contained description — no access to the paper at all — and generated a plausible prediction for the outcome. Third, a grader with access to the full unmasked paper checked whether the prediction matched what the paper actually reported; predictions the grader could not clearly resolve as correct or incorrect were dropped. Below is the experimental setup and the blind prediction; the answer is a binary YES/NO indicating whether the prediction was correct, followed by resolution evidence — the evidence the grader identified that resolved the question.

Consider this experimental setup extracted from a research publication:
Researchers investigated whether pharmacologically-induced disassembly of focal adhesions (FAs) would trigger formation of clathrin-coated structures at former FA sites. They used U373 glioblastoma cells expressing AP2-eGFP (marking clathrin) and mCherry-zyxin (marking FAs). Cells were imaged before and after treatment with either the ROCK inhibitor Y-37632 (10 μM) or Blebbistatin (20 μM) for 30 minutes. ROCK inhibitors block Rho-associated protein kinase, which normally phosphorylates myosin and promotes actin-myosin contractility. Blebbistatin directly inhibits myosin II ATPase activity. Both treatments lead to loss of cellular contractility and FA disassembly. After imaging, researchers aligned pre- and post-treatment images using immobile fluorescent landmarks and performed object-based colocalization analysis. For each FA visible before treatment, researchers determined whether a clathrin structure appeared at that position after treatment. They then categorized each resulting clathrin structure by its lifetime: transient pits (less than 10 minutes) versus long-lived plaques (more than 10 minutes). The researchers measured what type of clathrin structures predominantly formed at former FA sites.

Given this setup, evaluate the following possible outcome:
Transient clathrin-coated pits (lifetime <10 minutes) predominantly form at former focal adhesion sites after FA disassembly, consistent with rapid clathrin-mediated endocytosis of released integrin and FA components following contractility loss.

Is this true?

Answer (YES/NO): NO